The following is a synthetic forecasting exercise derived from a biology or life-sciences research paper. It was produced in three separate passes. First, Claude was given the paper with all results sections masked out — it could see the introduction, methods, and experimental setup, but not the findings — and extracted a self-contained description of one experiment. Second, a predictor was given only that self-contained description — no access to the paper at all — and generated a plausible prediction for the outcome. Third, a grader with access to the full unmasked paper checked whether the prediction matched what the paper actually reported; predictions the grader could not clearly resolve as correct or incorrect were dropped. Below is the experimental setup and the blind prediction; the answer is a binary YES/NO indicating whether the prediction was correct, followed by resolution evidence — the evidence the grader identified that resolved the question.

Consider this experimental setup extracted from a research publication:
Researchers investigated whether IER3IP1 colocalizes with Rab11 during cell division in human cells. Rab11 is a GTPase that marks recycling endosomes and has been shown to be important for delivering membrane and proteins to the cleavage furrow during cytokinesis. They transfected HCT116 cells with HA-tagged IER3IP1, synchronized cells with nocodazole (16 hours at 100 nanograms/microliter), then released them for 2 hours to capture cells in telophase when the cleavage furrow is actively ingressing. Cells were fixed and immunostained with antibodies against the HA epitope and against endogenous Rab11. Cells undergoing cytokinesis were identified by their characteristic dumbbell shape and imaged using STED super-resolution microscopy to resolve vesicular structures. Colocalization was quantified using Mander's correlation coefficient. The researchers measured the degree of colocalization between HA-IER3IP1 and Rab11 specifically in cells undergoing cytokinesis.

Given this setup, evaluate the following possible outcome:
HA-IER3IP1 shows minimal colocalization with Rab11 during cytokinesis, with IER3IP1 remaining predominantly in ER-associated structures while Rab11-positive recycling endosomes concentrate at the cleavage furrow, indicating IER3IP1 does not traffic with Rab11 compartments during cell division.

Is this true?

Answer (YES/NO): NO